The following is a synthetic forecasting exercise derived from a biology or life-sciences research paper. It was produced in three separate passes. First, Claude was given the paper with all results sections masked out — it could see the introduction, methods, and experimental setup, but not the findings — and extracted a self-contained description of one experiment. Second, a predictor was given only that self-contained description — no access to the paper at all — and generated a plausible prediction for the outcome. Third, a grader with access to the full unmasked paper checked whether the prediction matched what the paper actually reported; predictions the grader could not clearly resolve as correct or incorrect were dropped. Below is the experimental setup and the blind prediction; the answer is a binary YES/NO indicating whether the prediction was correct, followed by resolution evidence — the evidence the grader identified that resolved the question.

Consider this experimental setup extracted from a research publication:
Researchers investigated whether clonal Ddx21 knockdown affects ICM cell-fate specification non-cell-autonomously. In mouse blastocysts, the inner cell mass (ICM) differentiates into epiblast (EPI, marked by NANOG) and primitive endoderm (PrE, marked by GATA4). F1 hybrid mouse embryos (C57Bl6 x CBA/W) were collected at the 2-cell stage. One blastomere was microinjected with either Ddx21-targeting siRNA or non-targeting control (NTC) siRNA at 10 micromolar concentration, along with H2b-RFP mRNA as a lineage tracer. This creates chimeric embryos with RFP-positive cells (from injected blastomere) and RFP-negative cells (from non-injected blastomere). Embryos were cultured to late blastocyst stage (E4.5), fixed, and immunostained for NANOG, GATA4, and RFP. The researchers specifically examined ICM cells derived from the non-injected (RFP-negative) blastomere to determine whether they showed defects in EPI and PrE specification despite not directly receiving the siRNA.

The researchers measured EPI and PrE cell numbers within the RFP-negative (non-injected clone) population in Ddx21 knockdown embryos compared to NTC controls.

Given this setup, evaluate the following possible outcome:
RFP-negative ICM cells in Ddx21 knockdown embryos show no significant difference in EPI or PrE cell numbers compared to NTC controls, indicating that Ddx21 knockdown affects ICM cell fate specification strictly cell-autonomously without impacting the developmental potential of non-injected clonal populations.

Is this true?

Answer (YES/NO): NO